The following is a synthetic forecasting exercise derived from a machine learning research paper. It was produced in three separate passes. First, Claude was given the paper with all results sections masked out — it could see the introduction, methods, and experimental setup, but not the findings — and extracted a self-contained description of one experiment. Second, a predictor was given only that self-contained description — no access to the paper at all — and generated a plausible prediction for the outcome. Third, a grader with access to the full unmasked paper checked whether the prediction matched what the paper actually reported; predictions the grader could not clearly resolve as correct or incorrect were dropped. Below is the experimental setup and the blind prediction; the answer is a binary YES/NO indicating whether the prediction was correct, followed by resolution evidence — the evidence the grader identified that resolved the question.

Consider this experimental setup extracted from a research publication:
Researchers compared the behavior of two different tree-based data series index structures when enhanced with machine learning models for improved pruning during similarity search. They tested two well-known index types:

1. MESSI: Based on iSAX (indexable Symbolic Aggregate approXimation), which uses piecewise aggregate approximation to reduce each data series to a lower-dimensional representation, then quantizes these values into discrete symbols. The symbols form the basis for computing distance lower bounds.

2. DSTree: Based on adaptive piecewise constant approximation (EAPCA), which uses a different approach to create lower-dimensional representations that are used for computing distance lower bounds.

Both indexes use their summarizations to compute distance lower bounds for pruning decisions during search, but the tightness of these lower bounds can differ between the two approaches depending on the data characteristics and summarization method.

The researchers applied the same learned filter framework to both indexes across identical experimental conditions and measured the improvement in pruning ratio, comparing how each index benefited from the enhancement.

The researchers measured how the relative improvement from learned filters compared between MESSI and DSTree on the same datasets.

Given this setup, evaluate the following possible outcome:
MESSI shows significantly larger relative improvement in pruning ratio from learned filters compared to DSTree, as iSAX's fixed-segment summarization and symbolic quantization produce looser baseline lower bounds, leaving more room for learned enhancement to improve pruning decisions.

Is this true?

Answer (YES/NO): NO